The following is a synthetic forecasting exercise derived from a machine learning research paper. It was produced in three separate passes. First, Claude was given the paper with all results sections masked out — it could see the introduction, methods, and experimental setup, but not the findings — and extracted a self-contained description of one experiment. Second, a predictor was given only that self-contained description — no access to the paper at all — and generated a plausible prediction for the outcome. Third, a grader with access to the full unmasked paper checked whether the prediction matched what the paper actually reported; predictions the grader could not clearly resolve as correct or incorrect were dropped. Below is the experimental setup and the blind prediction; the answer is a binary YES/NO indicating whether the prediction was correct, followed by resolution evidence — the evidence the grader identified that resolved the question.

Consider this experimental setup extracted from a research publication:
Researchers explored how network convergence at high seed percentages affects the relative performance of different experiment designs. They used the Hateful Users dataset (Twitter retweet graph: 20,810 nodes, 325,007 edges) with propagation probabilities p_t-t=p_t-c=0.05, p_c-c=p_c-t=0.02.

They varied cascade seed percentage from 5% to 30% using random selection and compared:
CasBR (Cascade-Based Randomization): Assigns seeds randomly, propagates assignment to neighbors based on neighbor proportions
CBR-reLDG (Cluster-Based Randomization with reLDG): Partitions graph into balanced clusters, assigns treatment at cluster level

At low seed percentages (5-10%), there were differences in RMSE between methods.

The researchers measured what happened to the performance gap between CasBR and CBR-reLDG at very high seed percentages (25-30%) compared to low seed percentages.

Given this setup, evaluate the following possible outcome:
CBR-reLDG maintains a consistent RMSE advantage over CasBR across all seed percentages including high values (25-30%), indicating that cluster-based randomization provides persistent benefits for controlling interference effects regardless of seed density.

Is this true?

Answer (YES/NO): NO